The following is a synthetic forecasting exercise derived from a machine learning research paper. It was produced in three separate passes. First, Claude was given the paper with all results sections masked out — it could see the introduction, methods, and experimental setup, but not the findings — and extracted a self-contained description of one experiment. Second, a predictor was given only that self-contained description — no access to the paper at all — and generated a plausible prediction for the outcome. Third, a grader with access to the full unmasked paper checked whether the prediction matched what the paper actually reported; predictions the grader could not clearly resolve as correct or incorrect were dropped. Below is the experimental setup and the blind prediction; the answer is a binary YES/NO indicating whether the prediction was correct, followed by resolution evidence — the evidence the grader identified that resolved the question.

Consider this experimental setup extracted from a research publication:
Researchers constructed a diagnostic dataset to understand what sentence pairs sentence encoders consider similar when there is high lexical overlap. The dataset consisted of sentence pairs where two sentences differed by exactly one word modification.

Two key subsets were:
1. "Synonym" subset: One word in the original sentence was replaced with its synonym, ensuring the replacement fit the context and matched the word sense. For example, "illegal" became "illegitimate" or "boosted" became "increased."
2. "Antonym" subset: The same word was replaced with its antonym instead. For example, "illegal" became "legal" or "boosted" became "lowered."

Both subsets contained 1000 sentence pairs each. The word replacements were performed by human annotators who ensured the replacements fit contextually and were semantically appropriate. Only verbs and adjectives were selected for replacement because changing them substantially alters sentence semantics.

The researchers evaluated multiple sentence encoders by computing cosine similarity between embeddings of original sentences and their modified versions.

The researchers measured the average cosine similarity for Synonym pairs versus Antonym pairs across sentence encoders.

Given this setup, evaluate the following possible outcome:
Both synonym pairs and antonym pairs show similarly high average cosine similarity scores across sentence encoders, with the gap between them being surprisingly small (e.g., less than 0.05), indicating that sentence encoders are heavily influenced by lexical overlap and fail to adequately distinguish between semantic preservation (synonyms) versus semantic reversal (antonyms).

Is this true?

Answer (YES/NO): NO